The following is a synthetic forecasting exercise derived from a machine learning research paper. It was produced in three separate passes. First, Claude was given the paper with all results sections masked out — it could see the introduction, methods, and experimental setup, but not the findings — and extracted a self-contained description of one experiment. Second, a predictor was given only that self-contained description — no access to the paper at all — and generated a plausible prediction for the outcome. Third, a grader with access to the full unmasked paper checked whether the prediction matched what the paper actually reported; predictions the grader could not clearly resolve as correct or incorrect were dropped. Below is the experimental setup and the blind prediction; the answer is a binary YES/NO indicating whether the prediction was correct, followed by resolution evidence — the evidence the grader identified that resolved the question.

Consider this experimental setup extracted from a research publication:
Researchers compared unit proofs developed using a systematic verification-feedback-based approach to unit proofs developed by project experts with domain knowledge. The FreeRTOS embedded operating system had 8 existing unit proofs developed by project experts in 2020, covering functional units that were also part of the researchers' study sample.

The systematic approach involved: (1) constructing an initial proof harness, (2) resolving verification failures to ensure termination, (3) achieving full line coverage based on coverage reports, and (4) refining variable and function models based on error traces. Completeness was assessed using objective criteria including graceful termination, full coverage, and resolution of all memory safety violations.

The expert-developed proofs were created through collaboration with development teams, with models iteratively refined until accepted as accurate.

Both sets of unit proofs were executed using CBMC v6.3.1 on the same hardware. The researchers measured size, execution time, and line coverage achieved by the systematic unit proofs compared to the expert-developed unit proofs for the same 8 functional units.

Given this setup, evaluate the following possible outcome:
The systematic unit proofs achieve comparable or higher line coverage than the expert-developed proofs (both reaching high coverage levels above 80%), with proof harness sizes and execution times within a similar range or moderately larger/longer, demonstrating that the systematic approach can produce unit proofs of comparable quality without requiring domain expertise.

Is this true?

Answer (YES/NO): NO